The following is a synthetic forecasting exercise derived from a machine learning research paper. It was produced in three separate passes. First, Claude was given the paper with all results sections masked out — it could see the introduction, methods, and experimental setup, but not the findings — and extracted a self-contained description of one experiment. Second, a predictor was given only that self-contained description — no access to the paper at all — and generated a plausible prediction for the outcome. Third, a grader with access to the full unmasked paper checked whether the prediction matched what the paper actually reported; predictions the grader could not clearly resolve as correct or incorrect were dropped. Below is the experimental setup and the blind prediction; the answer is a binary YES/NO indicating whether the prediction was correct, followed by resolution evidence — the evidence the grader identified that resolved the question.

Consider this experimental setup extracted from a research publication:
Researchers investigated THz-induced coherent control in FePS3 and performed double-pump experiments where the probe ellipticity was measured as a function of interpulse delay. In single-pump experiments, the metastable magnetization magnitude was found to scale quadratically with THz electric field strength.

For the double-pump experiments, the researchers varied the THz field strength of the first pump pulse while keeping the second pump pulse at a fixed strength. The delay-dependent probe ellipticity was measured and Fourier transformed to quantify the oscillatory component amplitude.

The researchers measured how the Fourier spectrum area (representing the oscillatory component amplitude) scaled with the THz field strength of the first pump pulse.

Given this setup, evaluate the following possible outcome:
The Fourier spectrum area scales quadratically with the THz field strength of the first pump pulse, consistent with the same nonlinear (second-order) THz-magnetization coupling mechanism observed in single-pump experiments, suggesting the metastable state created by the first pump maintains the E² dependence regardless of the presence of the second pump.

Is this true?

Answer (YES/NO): NO